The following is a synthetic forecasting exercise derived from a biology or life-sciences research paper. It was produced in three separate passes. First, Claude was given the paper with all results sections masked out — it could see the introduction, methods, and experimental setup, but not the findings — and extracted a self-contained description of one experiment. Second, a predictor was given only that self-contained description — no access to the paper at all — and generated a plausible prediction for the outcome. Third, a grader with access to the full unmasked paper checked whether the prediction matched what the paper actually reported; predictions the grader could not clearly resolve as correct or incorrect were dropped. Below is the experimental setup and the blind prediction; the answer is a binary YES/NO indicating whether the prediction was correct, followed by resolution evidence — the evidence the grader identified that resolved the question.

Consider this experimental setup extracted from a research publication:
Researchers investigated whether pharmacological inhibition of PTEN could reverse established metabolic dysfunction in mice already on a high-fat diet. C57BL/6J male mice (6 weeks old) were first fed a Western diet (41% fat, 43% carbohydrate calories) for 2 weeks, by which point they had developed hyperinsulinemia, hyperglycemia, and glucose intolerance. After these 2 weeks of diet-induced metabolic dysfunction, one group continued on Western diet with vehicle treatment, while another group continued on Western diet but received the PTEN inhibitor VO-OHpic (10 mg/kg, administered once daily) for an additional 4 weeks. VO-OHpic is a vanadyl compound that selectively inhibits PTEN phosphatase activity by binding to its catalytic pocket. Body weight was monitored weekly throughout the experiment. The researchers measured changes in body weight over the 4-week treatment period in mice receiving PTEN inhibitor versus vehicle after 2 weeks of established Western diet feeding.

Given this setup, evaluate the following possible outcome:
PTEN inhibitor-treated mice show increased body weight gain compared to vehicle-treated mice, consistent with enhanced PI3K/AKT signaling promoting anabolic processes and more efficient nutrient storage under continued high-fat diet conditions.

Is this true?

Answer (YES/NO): NO